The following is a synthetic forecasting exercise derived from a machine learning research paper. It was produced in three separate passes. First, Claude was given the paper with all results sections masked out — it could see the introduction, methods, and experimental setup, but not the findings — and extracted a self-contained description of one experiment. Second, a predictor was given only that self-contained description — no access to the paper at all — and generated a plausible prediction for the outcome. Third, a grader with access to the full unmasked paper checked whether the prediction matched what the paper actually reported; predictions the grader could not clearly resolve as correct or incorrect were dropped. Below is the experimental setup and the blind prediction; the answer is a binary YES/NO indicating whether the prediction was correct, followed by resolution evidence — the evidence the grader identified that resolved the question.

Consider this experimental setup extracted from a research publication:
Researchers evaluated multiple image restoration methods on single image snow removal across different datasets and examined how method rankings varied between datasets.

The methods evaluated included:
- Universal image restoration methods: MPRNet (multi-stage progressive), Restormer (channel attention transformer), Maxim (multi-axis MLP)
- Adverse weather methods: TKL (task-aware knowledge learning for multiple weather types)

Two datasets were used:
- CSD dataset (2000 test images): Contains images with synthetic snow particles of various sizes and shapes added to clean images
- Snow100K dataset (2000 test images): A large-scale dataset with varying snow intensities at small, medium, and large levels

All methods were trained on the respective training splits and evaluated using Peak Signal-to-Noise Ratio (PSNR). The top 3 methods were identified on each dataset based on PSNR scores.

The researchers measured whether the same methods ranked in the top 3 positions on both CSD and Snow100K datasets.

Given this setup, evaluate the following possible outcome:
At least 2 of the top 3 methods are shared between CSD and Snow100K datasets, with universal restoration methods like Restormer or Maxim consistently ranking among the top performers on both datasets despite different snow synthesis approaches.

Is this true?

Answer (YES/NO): YES